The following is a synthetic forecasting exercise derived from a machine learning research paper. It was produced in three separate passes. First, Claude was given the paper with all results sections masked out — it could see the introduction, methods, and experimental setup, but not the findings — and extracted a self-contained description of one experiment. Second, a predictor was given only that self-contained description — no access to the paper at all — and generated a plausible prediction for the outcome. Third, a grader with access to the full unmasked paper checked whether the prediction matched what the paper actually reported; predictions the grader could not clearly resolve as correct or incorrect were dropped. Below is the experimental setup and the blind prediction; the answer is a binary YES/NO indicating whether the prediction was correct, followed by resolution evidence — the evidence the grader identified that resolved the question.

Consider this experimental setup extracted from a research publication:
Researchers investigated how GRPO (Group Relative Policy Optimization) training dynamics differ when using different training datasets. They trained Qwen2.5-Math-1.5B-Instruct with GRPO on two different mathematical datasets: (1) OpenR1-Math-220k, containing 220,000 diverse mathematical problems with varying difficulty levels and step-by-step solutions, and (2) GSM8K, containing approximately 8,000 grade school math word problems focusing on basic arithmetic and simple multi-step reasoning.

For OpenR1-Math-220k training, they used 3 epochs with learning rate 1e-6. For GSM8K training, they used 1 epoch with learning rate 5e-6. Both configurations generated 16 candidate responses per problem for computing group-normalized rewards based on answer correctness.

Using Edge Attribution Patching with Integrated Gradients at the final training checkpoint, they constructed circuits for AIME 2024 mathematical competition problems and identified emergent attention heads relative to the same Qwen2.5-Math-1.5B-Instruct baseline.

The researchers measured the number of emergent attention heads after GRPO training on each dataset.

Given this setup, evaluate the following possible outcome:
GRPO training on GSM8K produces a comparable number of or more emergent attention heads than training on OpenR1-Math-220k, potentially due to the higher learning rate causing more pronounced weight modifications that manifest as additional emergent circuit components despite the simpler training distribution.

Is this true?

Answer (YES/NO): YES